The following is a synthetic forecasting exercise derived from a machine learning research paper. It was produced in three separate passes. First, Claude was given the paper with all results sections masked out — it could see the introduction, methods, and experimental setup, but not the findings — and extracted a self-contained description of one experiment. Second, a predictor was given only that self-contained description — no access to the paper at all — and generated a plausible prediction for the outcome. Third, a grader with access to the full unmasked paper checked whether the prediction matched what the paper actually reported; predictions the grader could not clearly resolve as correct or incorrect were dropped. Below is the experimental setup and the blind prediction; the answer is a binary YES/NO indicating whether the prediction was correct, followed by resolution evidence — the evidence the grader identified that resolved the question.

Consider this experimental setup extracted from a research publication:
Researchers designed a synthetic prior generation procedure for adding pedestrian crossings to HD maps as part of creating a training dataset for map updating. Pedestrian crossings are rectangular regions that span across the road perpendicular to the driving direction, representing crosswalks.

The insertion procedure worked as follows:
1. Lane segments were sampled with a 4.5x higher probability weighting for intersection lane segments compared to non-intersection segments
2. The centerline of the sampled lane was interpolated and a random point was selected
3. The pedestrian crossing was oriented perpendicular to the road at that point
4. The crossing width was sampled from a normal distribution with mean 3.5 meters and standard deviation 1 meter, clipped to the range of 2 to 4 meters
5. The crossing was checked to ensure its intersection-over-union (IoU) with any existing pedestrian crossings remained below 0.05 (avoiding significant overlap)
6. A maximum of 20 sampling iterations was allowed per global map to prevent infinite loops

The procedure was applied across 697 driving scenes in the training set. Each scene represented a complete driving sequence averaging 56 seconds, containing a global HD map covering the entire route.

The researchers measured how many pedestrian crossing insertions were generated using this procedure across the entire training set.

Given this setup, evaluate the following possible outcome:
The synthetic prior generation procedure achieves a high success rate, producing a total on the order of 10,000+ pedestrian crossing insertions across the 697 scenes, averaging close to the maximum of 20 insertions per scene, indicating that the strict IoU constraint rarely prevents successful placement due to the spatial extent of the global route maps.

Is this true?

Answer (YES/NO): NO